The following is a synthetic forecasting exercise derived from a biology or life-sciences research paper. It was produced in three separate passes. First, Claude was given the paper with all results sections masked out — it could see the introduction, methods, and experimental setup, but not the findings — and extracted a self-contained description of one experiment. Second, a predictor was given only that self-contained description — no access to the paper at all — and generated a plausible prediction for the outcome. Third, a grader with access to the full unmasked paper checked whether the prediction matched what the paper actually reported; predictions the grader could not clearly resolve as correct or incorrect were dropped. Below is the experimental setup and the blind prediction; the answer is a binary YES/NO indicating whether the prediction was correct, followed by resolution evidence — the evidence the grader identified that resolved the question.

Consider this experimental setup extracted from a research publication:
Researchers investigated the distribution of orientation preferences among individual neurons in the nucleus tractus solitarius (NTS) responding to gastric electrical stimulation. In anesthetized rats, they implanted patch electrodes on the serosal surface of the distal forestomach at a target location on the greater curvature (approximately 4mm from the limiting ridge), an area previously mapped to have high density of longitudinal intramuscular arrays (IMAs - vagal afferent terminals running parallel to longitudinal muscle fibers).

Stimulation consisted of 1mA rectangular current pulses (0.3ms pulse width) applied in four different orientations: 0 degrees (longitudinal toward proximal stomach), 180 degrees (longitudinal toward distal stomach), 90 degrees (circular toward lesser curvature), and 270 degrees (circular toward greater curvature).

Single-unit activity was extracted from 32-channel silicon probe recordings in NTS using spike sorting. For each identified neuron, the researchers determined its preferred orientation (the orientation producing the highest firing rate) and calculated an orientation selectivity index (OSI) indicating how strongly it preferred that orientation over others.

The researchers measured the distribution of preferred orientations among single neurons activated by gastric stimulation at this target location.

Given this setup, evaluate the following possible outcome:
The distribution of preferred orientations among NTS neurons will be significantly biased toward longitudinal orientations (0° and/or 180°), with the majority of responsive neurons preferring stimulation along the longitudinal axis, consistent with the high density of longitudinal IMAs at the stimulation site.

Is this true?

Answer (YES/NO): YES